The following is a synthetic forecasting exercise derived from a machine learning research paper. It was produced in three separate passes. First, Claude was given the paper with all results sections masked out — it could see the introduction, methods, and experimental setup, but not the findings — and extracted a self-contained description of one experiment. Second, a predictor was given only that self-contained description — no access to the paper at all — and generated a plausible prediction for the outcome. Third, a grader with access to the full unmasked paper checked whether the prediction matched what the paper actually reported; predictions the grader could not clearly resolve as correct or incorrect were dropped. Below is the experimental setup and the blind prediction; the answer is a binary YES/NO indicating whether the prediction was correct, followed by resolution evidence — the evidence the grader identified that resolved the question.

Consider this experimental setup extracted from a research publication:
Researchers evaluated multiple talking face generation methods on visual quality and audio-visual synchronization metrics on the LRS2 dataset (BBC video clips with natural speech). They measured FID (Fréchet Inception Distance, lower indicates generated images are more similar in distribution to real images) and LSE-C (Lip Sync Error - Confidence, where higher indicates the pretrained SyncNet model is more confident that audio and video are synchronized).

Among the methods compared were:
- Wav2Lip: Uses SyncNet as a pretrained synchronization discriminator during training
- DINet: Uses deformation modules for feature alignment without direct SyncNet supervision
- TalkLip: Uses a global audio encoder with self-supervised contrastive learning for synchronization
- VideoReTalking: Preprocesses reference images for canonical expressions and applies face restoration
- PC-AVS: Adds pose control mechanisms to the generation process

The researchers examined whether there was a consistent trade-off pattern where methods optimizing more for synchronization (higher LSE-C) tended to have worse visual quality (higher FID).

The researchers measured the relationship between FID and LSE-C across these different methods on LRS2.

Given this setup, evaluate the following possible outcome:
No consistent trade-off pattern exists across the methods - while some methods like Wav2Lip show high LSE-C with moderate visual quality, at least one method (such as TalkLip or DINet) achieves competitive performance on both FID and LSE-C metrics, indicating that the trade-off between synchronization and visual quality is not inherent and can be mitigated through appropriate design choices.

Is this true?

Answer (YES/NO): YES